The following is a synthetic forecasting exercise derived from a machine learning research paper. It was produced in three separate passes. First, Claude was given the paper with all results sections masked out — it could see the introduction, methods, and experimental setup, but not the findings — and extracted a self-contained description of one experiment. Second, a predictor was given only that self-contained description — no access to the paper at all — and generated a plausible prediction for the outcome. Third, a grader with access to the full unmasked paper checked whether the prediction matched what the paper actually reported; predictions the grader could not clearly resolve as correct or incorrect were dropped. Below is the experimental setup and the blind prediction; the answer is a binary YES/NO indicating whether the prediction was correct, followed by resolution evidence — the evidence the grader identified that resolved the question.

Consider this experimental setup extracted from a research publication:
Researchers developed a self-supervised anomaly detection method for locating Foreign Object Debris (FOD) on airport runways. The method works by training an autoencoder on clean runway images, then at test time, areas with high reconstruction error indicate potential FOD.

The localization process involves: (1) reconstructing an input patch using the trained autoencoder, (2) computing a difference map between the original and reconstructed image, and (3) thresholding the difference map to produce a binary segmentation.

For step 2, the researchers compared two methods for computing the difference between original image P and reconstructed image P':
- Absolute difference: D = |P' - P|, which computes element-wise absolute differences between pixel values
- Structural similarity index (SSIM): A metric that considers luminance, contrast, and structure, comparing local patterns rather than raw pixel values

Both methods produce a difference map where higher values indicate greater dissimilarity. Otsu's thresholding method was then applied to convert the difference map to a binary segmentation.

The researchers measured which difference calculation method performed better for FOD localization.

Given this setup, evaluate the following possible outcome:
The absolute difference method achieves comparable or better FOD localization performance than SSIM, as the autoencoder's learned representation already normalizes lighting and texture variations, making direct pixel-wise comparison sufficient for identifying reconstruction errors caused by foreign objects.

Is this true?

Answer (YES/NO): YES